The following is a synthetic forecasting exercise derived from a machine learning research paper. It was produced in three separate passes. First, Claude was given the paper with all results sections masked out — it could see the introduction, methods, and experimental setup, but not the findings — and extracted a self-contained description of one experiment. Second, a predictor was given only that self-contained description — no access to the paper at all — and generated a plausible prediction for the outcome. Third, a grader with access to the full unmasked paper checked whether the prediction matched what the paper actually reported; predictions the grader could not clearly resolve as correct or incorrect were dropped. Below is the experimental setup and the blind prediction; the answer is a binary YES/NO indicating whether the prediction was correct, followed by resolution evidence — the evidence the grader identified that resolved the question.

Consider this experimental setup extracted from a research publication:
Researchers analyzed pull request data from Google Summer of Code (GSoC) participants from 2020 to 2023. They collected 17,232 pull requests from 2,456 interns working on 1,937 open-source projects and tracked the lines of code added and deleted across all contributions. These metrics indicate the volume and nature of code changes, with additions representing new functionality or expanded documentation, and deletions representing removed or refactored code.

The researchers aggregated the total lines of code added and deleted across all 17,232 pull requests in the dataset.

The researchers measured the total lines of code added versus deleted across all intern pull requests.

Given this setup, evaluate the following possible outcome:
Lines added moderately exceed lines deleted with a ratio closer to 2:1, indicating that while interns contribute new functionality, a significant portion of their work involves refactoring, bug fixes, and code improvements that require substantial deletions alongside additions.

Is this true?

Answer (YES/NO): NO